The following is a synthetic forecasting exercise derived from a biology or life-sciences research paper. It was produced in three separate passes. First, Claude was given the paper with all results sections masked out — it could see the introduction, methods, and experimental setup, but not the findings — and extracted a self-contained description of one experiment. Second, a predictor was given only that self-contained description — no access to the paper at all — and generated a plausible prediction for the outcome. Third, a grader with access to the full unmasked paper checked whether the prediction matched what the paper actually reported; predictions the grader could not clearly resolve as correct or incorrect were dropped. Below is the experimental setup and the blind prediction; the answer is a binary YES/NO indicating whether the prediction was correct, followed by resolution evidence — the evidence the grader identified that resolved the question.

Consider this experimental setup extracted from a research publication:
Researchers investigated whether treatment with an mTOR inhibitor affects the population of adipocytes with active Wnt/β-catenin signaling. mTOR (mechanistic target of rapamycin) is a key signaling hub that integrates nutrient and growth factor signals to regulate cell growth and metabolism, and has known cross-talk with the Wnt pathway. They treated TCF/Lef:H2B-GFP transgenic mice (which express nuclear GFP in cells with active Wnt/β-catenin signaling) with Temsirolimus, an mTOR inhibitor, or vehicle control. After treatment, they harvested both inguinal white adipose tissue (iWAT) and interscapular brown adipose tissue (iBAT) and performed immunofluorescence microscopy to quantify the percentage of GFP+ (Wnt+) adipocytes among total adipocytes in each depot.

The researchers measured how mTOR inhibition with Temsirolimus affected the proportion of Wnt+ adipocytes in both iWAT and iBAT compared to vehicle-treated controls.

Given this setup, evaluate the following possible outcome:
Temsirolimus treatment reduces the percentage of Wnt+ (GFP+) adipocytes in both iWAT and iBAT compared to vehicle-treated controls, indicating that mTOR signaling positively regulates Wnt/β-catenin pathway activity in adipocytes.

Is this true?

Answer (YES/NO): YES